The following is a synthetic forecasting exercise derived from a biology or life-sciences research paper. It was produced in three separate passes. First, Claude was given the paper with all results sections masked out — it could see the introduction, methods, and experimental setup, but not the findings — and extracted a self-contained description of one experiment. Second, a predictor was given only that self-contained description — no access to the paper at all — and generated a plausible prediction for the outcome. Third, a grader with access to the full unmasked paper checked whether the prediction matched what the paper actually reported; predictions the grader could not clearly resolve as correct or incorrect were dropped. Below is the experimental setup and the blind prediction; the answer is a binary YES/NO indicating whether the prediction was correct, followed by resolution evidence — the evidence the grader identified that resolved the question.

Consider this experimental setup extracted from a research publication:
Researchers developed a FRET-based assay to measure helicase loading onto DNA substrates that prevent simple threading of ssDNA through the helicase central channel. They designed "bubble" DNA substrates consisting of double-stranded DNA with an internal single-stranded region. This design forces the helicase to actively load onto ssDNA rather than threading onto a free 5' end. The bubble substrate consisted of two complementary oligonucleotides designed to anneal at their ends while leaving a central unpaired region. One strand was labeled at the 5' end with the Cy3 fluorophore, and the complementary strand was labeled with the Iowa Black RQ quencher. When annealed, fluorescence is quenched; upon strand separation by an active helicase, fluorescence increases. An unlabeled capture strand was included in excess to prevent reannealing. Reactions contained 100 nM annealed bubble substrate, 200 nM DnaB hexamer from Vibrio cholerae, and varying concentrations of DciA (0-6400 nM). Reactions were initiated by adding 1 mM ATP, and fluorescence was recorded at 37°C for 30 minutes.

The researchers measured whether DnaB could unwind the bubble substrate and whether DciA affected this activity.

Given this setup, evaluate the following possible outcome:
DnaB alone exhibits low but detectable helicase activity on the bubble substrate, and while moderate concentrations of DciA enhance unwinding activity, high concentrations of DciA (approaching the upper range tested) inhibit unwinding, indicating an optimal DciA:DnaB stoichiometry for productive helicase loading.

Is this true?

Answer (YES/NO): NO